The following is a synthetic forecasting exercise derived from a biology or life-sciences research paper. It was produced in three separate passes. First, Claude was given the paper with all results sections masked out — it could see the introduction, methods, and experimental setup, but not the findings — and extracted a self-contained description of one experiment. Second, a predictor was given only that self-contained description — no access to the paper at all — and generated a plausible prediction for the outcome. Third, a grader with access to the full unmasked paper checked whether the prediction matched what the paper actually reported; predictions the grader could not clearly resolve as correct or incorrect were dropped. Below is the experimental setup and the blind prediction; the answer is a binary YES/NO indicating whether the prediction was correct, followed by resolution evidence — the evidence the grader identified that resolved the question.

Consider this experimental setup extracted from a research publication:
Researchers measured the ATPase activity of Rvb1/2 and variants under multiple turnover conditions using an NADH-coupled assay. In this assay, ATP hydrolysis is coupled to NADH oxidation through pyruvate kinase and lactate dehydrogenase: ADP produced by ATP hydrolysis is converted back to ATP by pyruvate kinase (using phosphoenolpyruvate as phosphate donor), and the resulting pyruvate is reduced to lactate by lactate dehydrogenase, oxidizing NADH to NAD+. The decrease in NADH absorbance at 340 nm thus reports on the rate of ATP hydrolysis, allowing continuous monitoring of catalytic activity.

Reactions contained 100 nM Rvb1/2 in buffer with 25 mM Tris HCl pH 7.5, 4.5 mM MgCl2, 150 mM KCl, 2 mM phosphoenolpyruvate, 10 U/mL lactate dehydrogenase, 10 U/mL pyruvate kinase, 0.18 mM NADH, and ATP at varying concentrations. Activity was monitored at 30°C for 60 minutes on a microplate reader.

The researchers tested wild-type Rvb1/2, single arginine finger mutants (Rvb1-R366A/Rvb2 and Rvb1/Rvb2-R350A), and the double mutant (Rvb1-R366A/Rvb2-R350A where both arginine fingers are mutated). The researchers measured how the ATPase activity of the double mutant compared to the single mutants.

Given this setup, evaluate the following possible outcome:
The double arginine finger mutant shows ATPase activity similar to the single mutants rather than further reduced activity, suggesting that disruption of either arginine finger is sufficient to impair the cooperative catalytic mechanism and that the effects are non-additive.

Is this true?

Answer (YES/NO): NO